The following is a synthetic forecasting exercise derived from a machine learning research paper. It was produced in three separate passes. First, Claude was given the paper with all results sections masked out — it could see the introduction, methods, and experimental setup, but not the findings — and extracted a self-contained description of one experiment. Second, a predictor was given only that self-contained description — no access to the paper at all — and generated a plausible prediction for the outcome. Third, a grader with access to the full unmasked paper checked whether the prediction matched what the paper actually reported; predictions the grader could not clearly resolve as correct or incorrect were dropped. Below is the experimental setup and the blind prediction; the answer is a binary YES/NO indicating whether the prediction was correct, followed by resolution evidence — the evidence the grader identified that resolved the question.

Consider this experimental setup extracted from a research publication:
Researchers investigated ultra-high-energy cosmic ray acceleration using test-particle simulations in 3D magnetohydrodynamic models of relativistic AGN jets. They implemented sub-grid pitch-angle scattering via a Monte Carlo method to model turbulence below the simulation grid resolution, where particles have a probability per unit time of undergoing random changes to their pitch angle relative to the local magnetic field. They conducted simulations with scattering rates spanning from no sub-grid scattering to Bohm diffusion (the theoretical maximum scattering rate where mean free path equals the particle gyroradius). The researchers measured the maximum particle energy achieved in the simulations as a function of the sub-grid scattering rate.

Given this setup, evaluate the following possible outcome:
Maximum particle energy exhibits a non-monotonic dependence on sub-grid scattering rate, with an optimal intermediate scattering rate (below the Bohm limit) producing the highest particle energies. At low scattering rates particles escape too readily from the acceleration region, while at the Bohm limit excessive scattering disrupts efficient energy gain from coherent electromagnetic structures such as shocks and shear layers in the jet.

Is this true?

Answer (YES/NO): NO